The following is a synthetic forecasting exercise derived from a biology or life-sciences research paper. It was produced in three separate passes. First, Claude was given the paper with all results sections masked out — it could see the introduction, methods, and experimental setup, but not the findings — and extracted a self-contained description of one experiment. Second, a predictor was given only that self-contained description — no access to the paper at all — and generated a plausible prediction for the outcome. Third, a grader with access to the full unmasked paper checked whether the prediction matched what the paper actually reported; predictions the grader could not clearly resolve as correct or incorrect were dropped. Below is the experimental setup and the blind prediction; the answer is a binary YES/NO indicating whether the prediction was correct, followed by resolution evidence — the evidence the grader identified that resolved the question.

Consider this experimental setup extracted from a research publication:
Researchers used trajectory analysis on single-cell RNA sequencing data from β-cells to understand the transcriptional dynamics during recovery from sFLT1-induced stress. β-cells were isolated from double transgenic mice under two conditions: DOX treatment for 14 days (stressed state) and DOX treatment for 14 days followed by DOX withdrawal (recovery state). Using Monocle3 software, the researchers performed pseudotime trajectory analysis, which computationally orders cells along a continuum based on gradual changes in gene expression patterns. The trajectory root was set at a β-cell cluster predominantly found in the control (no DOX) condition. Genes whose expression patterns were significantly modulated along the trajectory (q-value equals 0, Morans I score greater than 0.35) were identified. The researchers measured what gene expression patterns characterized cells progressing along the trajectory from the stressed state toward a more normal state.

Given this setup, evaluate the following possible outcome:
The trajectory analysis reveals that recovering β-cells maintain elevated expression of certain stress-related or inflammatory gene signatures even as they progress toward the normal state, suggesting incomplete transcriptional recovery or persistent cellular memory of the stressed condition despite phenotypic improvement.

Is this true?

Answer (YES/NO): NO